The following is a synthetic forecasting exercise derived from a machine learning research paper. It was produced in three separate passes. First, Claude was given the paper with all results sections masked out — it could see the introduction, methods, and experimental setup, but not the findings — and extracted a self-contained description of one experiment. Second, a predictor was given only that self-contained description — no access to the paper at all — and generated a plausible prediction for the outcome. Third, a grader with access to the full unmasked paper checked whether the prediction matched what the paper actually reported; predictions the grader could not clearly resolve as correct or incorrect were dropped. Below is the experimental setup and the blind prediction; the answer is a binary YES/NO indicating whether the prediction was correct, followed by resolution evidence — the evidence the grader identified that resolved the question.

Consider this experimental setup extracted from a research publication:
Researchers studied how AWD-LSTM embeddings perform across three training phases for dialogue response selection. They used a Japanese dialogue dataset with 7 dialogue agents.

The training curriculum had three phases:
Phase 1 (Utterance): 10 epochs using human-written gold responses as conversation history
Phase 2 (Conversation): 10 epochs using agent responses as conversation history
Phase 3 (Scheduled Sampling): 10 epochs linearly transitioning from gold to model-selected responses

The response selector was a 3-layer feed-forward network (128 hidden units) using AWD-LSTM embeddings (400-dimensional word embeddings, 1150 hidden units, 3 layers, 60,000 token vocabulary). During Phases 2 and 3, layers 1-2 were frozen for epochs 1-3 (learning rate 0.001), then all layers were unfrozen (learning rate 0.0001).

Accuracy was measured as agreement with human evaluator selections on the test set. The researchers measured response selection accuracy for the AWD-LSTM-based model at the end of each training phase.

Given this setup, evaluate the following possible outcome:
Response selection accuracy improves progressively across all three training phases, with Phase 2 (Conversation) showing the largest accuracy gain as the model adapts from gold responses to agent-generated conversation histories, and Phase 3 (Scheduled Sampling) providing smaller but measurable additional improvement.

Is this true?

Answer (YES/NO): NO